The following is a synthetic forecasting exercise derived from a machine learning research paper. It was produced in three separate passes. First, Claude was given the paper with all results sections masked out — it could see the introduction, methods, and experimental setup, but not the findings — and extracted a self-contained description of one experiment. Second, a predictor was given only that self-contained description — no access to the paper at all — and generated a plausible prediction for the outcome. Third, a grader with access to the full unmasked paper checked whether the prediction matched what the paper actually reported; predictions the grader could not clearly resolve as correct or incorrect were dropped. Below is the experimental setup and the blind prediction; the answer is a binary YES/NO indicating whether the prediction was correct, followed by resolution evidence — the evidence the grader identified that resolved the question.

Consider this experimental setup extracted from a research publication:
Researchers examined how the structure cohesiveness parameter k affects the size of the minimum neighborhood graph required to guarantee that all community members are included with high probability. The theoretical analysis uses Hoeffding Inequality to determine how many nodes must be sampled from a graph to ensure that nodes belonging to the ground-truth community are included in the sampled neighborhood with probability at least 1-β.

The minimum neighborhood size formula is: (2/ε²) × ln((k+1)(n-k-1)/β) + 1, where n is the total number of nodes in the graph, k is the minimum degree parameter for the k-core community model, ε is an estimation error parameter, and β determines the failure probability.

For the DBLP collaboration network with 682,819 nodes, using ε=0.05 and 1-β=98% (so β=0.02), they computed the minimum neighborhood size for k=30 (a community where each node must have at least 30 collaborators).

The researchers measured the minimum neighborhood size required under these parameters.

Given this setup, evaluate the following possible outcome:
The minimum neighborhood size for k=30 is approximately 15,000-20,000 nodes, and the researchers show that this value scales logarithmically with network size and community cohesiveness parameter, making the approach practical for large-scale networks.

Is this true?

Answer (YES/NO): NO